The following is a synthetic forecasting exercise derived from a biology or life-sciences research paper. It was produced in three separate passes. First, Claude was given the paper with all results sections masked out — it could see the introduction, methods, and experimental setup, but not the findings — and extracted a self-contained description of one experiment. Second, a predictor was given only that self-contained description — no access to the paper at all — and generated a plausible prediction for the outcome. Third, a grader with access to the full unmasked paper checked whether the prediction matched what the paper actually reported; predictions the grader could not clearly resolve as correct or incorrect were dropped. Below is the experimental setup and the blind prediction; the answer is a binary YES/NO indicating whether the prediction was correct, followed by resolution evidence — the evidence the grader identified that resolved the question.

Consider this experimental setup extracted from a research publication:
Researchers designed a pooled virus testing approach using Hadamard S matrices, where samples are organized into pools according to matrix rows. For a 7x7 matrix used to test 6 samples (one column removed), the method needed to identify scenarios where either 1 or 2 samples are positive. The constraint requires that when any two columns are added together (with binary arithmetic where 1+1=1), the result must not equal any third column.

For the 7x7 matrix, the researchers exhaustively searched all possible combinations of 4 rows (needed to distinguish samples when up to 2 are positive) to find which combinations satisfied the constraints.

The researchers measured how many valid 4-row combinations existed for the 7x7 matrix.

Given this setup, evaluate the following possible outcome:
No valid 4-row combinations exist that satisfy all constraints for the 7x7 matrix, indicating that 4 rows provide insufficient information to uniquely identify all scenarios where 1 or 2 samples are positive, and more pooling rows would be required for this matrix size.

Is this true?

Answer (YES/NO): NO